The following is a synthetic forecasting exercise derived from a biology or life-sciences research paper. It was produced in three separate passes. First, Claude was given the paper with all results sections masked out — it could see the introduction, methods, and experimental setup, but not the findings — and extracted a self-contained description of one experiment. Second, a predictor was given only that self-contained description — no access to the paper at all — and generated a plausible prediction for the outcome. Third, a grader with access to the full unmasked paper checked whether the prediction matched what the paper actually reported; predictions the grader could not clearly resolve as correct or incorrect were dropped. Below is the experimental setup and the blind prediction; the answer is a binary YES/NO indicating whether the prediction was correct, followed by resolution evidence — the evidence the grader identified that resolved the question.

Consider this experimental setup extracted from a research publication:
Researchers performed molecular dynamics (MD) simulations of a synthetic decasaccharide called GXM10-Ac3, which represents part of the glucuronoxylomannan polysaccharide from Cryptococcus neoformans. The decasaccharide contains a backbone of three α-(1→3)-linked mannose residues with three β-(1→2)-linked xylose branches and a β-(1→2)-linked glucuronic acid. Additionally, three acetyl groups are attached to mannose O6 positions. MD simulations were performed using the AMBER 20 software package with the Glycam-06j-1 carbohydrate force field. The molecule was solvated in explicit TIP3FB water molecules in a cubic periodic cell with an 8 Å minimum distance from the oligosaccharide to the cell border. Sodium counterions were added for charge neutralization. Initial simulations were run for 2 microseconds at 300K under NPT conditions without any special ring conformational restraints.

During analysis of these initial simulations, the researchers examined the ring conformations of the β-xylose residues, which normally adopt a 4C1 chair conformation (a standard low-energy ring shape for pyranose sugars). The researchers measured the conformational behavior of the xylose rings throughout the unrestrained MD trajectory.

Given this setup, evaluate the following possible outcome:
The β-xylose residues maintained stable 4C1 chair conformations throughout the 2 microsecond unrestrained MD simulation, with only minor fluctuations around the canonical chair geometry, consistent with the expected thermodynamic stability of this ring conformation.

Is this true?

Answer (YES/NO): NO